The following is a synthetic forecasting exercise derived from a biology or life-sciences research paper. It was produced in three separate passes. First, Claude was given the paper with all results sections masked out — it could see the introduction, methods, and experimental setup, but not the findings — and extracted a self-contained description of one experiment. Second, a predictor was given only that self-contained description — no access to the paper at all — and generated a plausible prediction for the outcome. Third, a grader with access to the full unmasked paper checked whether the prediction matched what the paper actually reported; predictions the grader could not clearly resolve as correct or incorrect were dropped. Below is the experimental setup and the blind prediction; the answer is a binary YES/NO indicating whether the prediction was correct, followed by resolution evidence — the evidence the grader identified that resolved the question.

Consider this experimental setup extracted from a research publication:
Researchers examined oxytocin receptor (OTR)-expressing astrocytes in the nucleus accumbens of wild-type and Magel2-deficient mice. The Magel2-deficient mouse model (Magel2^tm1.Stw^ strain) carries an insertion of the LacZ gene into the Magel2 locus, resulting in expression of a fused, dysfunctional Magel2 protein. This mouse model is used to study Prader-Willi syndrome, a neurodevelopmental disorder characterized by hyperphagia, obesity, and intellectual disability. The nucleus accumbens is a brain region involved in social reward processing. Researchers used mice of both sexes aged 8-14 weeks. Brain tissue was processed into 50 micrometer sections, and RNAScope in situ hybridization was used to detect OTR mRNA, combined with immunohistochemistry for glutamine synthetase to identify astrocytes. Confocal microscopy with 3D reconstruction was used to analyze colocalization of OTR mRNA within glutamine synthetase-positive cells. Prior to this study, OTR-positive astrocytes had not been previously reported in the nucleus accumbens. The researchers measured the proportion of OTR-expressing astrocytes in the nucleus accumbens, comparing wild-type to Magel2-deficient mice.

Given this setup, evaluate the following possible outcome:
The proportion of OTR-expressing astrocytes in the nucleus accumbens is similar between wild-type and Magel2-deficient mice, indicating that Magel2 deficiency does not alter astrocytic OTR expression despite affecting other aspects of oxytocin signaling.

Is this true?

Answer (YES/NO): NO